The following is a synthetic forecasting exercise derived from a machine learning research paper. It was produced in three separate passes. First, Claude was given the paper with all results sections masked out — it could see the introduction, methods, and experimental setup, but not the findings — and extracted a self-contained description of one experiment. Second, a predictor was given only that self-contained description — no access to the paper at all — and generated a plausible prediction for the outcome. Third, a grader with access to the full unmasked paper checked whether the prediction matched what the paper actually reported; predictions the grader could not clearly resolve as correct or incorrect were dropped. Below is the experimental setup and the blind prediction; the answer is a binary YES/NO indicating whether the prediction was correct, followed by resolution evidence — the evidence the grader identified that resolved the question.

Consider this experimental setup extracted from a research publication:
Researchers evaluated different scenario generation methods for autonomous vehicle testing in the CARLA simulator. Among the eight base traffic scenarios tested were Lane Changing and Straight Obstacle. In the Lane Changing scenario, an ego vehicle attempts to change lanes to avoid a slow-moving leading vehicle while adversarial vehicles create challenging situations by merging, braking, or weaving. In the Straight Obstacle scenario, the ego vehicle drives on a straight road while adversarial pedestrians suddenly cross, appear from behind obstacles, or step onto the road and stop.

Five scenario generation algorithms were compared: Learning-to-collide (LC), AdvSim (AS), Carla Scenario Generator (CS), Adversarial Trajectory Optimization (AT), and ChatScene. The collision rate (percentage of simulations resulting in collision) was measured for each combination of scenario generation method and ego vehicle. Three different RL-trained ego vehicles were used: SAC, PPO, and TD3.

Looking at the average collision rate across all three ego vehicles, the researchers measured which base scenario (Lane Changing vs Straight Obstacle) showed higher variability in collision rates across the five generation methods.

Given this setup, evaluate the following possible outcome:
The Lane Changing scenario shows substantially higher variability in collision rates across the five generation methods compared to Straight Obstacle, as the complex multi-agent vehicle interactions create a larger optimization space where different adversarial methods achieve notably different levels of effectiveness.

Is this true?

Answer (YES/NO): NO